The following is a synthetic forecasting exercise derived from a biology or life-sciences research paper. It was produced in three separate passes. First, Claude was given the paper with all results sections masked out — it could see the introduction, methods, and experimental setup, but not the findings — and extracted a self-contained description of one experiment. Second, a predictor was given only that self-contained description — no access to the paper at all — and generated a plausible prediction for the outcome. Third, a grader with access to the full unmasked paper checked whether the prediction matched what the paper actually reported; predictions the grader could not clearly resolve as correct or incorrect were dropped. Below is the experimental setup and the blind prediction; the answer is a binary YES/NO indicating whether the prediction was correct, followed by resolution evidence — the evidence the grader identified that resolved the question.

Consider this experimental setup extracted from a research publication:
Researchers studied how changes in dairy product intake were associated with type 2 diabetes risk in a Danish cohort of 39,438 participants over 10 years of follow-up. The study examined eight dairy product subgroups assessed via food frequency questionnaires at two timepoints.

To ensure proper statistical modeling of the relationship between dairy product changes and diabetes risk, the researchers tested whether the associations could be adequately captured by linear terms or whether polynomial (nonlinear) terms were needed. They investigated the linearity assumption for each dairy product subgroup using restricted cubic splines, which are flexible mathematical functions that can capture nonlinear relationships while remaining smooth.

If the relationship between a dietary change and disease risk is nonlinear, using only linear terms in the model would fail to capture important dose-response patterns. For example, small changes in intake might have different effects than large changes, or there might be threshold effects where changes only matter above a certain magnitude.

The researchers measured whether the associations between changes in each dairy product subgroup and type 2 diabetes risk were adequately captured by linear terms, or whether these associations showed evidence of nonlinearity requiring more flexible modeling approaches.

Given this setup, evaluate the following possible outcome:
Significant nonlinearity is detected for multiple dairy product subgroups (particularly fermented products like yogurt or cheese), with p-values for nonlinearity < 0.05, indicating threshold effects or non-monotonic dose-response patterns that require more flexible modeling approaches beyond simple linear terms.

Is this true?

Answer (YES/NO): NO